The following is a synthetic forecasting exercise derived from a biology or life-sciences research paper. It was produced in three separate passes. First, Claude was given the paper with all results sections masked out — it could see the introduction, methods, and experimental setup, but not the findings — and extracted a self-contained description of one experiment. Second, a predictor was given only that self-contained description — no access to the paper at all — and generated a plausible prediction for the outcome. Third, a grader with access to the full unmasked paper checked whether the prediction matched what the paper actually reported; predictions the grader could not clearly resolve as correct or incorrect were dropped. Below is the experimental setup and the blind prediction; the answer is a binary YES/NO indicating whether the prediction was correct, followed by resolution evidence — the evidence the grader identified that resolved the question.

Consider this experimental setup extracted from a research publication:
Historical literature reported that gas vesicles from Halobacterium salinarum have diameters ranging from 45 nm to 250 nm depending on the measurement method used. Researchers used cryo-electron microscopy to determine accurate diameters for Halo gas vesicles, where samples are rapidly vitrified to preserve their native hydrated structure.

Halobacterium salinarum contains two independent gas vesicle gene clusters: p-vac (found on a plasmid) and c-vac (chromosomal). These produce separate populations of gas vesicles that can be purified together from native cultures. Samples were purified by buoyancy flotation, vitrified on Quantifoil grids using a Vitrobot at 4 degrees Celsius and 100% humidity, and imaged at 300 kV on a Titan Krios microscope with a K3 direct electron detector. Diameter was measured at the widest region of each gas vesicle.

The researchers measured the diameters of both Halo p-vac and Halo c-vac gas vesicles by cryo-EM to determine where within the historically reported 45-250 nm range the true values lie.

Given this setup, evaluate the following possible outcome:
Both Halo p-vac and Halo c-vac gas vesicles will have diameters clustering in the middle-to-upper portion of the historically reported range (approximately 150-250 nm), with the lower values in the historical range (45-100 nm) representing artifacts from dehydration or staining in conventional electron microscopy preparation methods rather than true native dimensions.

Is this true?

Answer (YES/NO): NO